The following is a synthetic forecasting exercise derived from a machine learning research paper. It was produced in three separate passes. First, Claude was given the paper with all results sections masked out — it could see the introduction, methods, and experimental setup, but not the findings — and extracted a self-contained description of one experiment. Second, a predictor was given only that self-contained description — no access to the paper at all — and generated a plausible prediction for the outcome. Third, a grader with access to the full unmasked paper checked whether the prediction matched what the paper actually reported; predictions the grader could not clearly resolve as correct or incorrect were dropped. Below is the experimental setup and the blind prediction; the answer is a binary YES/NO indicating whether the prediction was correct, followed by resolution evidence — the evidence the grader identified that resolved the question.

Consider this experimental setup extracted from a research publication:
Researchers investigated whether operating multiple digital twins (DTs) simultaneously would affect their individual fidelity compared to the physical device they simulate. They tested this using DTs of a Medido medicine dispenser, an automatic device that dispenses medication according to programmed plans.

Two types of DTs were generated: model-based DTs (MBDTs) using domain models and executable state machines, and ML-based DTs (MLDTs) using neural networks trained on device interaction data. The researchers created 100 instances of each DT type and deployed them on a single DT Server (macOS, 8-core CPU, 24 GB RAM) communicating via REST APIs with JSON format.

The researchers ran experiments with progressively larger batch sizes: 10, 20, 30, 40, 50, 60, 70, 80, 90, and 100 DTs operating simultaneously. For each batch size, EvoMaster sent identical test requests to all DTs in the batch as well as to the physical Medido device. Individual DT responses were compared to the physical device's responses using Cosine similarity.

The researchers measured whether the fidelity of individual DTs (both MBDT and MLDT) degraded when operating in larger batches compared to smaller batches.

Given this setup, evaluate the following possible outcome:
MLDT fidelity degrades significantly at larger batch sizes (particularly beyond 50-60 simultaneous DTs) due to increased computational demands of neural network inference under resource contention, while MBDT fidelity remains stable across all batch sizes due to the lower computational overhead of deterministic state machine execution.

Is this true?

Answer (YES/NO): NO